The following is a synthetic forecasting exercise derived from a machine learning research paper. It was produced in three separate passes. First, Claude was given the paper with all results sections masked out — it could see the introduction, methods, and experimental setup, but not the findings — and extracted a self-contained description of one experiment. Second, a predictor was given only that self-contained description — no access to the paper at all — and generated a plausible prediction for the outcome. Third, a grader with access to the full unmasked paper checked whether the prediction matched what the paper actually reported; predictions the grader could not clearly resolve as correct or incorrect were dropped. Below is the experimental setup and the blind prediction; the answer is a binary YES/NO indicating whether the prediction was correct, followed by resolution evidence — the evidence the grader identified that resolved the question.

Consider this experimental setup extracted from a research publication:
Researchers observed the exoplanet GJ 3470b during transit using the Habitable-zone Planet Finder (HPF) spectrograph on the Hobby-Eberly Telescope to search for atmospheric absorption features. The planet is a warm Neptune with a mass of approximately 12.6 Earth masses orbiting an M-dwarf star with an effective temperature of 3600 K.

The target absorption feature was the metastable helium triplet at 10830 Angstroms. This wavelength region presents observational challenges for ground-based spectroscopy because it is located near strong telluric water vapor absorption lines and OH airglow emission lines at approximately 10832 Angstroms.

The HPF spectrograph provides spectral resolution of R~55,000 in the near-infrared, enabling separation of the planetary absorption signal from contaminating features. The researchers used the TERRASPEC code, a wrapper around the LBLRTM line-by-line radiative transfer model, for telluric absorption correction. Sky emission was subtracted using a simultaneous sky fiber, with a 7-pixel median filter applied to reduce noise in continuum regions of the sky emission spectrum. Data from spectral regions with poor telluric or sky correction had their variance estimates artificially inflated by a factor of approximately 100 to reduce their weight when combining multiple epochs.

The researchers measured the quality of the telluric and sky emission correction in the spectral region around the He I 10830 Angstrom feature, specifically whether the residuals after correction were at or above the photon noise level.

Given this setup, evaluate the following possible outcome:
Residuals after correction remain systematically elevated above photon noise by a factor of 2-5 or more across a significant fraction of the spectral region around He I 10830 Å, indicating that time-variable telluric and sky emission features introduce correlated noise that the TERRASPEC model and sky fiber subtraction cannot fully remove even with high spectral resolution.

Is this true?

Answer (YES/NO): NO